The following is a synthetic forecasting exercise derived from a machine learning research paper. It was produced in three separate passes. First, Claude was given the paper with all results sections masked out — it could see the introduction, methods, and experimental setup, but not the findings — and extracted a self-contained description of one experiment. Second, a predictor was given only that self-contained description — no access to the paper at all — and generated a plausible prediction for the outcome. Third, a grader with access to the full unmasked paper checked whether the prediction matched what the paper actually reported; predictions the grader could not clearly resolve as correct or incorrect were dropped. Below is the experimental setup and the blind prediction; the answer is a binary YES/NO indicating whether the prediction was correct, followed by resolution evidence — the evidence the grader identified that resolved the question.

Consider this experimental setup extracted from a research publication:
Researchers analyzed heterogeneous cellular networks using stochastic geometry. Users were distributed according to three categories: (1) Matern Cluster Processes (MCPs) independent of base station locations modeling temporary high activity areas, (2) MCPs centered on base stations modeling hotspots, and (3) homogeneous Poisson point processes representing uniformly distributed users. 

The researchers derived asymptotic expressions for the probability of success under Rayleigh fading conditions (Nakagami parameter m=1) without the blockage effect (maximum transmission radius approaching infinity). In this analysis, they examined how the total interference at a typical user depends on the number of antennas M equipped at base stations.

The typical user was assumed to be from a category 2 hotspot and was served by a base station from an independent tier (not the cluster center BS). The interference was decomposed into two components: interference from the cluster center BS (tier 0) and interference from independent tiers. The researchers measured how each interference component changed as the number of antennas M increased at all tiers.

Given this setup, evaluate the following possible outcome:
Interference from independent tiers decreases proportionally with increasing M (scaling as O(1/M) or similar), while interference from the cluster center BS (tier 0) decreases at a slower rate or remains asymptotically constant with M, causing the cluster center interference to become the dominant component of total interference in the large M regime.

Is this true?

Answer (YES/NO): NO